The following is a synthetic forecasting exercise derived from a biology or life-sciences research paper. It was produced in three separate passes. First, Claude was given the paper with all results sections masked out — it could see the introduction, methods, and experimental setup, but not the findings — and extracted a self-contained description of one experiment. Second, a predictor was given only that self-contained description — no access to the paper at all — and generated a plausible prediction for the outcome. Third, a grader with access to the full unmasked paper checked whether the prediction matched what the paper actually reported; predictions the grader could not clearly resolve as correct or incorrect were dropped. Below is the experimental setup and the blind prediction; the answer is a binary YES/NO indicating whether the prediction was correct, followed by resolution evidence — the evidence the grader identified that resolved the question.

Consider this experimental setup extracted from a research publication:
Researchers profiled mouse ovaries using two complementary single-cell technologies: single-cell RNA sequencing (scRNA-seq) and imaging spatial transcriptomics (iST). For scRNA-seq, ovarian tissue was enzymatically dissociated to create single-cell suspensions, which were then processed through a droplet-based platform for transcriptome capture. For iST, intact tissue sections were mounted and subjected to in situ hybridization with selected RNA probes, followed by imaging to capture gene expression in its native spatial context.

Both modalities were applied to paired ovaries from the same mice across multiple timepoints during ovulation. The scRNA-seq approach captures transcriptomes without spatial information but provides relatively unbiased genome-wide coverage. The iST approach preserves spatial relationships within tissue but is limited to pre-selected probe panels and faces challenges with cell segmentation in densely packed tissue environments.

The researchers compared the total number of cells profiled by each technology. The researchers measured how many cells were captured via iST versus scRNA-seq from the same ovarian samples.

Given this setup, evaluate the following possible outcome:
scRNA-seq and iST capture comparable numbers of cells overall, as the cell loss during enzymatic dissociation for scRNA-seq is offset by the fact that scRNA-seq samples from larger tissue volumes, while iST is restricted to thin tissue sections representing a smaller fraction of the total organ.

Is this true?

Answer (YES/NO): NO